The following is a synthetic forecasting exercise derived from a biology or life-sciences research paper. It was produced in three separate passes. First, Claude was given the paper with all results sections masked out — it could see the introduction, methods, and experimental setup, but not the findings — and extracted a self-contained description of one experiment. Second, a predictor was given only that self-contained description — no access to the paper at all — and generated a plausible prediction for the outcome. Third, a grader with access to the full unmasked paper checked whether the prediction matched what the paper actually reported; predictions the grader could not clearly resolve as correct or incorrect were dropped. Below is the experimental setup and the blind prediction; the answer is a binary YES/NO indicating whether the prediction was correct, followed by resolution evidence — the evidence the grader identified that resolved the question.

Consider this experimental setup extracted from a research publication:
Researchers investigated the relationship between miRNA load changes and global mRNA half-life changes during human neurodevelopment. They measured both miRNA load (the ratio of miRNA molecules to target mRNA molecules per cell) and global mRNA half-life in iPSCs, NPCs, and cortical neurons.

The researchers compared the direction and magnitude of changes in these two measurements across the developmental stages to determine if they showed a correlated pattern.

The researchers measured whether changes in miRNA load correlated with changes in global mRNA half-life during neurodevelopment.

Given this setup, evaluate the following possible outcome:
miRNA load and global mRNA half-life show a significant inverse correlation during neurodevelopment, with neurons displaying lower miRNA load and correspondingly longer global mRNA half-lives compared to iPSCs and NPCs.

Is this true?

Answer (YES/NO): NO